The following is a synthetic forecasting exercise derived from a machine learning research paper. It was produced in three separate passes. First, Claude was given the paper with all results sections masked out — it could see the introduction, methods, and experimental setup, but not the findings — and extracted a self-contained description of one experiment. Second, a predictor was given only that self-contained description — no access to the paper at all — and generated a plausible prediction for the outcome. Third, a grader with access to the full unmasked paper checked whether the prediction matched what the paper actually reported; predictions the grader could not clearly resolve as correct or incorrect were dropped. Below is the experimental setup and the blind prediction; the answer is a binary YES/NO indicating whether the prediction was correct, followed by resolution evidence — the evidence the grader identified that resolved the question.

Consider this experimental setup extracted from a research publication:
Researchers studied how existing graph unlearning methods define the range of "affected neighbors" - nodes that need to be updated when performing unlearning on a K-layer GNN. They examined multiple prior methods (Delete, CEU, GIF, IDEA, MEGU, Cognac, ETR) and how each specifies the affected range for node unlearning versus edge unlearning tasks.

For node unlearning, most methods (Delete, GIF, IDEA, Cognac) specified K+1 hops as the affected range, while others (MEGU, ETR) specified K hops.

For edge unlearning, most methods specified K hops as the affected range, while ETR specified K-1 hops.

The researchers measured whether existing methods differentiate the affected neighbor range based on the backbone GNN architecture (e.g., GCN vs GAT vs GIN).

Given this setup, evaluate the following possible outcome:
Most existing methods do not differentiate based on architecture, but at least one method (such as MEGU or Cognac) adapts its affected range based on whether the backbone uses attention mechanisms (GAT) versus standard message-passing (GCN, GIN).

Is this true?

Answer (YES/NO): NO